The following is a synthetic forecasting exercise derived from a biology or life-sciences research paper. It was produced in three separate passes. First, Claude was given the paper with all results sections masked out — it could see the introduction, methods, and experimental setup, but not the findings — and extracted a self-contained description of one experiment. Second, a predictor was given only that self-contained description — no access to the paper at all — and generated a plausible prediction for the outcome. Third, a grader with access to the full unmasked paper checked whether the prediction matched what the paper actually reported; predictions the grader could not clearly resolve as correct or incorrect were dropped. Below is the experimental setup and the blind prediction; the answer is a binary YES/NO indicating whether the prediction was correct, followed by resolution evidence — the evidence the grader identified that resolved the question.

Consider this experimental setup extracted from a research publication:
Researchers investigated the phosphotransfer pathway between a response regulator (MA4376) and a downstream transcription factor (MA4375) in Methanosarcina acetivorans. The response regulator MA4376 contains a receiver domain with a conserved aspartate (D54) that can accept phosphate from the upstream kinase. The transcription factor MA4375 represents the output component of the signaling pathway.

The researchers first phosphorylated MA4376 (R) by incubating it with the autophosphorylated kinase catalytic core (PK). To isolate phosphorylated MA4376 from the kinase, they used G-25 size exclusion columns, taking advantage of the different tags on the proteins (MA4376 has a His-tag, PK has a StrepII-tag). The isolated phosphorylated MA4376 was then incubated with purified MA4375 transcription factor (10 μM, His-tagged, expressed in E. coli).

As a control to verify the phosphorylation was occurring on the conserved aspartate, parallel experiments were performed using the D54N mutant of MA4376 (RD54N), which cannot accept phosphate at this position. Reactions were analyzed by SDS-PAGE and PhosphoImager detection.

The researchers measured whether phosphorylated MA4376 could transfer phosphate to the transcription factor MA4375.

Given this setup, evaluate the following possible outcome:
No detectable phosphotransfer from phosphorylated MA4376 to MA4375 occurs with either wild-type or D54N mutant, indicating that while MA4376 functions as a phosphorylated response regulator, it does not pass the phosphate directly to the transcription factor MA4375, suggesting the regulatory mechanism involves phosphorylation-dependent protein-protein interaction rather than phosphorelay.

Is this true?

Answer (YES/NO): YES